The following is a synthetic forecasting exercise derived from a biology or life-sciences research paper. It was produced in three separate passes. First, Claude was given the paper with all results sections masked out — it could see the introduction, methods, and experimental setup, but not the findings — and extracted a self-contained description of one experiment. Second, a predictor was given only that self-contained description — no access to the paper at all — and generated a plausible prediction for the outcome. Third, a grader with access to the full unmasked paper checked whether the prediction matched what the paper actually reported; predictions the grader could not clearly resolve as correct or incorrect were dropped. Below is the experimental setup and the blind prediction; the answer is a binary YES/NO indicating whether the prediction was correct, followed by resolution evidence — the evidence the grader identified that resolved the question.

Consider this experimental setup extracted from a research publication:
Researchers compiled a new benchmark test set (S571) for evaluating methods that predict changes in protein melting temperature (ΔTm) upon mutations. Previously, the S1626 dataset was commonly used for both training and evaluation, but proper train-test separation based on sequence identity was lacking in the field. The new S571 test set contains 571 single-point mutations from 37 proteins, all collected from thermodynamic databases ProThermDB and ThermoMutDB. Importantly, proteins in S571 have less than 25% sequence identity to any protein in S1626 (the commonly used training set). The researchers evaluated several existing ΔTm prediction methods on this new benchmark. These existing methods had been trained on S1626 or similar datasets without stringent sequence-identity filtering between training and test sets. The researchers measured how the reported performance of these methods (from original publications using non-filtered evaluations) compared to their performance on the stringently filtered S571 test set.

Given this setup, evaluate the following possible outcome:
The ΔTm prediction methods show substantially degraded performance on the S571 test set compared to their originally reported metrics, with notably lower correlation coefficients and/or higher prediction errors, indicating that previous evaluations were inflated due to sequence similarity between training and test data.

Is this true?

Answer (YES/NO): YES